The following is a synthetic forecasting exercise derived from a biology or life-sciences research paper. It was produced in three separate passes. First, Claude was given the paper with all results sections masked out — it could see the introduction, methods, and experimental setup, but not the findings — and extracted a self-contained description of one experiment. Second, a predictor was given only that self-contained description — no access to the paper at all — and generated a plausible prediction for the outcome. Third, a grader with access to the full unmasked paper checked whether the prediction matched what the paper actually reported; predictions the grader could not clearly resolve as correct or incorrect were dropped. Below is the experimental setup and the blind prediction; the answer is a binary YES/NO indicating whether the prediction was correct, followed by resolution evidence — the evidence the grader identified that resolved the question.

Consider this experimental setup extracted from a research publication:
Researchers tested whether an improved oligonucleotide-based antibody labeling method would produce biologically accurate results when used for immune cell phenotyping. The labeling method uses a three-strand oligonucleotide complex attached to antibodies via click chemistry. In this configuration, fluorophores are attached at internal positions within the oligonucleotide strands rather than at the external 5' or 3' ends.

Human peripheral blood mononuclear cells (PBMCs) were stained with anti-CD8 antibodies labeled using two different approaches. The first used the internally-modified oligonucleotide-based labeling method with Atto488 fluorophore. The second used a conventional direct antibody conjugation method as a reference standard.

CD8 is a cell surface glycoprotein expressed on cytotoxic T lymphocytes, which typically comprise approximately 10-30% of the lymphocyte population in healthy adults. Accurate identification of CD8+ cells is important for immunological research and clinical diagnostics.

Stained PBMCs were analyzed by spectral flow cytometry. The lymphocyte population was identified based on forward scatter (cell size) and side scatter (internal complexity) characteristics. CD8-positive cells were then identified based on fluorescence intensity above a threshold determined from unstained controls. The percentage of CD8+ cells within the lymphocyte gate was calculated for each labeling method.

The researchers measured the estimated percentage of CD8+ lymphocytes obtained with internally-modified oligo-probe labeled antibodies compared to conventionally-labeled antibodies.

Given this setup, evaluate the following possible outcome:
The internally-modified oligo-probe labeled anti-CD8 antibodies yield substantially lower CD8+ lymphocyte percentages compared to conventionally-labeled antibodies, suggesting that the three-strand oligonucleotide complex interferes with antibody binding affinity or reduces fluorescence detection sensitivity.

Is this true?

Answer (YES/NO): NO